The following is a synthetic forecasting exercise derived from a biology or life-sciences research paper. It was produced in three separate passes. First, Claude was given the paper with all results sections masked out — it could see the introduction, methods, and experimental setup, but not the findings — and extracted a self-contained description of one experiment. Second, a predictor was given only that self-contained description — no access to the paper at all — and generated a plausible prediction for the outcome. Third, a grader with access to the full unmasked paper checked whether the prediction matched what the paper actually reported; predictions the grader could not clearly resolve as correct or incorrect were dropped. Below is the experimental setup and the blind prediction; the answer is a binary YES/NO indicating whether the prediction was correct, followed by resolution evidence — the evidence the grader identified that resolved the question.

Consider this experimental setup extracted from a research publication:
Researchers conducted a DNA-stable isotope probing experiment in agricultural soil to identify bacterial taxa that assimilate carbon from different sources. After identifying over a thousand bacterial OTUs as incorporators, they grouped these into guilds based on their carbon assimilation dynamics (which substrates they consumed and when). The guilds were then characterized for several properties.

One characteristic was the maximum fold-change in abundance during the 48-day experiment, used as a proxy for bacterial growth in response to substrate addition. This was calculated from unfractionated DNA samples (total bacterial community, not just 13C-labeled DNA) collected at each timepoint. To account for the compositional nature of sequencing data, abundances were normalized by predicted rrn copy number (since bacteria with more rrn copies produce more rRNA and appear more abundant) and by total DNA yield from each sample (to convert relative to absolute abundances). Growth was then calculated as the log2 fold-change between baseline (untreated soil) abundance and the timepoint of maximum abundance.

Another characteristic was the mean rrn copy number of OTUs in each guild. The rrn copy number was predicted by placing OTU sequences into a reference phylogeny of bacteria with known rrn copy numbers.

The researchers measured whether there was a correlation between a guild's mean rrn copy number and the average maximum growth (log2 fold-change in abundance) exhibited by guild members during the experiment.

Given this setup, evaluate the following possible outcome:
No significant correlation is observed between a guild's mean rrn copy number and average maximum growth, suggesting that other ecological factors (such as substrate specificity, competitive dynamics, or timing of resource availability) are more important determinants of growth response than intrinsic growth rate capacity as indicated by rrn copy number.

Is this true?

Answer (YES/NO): NO